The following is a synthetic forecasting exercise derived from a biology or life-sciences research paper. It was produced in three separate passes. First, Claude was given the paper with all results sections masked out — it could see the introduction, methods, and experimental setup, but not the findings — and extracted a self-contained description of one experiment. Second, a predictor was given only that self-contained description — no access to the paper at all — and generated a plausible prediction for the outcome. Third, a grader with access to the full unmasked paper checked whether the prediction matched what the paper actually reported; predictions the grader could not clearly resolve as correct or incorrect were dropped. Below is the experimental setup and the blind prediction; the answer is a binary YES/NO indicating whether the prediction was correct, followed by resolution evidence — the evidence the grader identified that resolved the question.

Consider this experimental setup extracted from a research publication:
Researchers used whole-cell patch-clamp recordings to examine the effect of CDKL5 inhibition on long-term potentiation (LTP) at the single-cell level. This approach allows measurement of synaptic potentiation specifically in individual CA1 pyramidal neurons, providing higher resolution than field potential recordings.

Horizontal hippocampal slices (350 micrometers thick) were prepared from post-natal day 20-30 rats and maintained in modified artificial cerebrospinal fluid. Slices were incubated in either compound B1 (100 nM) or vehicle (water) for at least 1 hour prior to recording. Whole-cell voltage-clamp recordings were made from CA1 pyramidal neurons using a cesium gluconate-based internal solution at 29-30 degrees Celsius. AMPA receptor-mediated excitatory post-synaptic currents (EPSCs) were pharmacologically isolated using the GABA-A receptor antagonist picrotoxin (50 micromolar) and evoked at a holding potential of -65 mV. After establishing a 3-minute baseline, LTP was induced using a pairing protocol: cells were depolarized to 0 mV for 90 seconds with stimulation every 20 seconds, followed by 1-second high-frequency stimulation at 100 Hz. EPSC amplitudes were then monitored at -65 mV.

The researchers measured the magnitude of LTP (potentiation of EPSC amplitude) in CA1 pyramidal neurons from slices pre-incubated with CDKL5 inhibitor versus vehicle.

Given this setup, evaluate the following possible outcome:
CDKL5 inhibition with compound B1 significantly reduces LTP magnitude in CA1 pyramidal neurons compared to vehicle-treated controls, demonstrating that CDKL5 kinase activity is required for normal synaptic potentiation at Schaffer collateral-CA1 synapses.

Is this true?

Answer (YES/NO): YES